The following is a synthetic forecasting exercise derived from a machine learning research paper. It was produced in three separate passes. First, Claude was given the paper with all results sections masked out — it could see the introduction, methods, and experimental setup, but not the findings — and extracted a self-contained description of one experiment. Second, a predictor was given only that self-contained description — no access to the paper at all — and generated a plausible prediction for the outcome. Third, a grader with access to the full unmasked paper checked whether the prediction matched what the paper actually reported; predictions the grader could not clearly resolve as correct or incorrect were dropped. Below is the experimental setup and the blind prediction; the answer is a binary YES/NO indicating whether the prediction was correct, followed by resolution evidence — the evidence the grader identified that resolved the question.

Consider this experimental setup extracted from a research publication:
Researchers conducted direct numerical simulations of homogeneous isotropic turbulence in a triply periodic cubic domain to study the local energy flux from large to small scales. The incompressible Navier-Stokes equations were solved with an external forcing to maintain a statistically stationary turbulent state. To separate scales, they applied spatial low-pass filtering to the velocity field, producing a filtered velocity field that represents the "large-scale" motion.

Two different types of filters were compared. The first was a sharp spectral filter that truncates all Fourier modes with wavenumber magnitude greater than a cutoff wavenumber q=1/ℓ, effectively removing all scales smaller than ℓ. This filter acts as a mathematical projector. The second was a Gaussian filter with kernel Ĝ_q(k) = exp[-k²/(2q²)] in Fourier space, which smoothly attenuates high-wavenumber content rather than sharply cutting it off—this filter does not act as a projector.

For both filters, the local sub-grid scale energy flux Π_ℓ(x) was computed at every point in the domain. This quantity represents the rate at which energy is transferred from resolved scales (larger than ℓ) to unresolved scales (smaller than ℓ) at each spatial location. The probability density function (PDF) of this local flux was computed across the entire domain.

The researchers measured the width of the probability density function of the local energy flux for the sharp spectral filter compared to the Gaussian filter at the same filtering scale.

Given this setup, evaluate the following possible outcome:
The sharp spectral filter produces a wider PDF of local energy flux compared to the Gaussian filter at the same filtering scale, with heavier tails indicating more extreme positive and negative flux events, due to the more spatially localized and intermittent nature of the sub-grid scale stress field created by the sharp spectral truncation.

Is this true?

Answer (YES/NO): NO